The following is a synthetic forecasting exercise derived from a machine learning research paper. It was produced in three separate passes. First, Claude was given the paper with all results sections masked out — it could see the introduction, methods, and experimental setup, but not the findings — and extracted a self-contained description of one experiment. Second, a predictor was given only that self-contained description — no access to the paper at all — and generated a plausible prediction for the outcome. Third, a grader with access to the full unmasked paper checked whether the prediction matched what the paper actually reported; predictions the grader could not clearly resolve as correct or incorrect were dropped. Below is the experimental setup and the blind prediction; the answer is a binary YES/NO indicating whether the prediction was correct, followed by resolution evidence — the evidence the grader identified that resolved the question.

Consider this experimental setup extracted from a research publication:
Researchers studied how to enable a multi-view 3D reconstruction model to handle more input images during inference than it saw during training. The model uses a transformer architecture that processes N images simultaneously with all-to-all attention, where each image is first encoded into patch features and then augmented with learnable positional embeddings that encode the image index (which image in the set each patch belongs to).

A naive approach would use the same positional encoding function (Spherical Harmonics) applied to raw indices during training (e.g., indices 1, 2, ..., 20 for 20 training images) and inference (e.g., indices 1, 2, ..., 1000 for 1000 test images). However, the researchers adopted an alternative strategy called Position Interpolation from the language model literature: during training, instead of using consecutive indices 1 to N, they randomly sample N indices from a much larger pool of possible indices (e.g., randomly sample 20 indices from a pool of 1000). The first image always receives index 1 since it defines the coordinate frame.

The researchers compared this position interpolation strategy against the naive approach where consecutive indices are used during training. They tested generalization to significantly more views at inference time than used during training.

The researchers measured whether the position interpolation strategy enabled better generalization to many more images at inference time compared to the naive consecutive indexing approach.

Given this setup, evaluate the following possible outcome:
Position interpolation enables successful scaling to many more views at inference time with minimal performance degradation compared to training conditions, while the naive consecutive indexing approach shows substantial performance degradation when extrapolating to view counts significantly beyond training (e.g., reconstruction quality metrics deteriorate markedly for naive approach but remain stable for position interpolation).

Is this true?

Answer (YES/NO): YES